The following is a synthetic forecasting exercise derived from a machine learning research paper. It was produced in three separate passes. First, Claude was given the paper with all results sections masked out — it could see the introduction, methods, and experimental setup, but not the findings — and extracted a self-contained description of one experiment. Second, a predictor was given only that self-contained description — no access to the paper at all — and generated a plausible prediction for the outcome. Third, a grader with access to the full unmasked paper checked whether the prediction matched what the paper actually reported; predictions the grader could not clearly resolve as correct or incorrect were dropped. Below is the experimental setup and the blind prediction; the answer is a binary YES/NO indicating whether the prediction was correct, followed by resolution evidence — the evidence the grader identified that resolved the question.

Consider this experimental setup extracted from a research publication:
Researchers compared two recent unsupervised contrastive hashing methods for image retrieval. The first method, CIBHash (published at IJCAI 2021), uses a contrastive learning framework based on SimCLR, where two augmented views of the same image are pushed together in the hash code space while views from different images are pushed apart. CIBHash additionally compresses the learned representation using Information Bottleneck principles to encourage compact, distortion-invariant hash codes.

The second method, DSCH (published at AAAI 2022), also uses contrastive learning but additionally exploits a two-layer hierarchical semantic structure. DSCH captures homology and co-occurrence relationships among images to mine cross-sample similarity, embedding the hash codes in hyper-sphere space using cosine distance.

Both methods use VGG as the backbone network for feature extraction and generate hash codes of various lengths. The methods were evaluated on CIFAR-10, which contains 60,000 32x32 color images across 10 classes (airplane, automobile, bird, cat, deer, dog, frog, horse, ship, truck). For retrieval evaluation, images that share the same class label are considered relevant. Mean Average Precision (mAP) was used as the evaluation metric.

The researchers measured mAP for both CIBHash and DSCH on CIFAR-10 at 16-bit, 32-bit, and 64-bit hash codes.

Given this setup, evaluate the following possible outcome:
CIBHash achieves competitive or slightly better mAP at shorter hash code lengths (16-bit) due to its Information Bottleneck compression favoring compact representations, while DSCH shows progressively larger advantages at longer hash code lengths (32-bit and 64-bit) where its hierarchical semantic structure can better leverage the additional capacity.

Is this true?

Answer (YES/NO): NO